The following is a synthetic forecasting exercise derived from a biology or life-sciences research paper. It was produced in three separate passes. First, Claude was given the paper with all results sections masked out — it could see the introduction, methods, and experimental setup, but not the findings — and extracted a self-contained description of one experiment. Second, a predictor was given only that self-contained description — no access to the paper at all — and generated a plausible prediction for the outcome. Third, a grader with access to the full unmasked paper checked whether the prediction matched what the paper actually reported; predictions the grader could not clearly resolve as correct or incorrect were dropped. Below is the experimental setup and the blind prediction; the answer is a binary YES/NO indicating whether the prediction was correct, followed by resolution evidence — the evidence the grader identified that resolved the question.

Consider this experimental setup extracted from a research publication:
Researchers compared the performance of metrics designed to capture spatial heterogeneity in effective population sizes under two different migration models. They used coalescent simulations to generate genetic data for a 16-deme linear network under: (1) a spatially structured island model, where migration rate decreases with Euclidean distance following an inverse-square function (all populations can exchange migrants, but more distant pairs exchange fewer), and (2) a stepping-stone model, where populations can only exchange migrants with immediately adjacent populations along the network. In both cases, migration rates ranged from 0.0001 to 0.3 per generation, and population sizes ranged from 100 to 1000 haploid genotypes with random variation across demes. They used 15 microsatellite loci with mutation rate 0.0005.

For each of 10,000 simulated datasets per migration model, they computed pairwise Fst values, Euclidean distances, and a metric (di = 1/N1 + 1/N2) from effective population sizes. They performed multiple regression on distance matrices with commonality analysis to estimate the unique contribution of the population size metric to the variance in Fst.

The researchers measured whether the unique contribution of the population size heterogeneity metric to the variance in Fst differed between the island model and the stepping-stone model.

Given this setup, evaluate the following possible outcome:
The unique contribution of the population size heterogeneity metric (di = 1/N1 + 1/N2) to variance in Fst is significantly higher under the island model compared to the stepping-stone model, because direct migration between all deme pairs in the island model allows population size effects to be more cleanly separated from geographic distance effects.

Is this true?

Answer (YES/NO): YES